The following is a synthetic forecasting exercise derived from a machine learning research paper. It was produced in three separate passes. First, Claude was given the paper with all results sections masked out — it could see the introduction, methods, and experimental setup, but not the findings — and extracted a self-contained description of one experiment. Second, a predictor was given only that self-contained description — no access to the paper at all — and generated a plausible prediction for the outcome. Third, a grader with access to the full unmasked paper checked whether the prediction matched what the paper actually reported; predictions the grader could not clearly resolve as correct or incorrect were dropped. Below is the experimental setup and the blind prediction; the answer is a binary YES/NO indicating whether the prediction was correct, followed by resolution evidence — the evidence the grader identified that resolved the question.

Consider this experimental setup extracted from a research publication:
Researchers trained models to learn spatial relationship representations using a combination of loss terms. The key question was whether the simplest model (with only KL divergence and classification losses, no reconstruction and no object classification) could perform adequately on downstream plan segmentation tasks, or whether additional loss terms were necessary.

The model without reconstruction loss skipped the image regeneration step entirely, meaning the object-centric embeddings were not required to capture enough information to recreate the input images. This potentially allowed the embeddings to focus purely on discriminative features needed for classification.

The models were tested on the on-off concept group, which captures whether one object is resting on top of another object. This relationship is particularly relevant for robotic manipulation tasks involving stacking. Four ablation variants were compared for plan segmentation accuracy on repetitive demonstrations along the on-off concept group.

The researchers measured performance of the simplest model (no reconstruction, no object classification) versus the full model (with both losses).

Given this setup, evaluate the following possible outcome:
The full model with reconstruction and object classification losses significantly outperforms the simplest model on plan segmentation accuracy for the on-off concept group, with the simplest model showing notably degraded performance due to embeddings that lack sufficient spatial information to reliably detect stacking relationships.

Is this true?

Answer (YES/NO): YES